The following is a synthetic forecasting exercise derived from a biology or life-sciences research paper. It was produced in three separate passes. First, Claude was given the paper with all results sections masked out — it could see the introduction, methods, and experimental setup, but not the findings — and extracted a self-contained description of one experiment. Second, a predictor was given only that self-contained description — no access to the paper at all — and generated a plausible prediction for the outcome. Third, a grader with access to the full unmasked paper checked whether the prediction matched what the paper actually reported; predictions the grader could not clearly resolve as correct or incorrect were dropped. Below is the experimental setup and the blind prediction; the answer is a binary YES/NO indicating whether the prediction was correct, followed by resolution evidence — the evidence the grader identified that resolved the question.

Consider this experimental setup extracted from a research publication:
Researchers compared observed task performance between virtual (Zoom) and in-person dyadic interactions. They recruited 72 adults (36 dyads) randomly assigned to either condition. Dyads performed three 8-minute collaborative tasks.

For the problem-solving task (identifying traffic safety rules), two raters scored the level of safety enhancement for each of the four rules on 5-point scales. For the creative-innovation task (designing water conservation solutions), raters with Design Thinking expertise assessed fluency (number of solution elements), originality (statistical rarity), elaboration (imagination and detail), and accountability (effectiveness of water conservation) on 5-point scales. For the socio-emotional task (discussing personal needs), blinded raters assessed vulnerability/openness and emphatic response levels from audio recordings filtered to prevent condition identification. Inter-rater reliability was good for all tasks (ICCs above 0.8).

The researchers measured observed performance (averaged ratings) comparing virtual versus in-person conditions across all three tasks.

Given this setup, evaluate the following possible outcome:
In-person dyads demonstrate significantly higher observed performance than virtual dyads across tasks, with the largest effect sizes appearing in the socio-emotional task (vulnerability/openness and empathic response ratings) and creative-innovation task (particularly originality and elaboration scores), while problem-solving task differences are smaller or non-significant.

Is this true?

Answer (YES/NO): NO